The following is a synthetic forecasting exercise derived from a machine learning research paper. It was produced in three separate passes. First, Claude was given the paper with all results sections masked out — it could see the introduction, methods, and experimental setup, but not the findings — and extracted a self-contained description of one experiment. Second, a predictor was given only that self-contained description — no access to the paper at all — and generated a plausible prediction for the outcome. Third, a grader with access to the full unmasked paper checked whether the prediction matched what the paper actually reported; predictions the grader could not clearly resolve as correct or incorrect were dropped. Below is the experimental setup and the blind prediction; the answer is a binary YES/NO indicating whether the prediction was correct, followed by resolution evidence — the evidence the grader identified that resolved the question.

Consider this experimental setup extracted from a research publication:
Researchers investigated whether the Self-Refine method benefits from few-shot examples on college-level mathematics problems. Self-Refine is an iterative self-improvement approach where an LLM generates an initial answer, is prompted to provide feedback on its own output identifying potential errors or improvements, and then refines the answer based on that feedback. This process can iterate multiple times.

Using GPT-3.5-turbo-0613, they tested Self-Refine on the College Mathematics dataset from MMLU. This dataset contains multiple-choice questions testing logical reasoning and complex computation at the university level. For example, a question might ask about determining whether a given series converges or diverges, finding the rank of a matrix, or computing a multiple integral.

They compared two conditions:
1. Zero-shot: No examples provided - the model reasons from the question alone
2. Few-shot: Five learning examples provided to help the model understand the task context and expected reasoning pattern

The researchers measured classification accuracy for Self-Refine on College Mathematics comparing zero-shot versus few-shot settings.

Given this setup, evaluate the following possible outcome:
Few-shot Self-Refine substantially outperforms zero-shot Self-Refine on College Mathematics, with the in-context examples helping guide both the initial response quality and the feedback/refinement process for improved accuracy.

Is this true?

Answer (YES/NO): NO